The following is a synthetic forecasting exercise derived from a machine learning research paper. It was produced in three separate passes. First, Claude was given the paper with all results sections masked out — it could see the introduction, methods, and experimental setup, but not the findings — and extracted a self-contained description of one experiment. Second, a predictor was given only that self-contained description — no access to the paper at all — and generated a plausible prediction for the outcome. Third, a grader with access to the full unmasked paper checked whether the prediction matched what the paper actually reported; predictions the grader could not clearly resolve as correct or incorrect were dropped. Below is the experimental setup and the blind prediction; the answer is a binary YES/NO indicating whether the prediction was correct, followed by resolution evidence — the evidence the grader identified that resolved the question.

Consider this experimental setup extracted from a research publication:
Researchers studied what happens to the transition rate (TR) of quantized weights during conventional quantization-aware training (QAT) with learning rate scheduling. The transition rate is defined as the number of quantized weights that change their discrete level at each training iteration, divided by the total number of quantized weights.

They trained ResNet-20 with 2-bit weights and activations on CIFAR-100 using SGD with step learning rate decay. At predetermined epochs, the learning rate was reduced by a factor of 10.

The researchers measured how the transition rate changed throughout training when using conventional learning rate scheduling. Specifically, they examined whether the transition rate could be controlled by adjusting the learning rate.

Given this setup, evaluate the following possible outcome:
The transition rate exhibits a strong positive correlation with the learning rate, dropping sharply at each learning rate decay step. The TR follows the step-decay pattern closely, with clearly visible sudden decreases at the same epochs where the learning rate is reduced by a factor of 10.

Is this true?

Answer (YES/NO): NO